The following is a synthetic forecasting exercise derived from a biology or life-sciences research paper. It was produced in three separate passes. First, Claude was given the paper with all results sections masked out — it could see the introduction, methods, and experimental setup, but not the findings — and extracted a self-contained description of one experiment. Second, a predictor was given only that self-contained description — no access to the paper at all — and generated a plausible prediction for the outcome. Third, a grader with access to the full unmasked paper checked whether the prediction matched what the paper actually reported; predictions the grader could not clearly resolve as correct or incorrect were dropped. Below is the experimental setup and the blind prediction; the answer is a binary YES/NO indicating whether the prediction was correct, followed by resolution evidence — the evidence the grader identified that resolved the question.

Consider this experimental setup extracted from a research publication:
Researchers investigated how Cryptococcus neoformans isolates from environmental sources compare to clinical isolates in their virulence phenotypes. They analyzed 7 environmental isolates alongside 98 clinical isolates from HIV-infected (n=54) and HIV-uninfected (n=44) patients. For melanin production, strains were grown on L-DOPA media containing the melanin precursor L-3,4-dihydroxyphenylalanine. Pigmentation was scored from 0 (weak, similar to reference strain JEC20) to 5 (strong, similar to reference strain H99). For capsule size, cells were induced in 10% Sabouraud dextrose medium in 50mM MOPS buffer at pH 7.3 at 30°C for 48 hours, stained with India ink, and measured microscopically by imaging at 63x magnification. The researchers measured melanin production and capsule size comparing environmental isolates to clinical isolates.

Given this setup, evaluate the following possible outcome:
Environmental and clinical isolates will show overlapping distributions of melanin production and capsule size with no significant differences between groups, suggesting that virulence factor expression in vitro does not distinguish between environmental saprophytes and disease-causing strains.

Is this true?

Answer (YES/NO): NO